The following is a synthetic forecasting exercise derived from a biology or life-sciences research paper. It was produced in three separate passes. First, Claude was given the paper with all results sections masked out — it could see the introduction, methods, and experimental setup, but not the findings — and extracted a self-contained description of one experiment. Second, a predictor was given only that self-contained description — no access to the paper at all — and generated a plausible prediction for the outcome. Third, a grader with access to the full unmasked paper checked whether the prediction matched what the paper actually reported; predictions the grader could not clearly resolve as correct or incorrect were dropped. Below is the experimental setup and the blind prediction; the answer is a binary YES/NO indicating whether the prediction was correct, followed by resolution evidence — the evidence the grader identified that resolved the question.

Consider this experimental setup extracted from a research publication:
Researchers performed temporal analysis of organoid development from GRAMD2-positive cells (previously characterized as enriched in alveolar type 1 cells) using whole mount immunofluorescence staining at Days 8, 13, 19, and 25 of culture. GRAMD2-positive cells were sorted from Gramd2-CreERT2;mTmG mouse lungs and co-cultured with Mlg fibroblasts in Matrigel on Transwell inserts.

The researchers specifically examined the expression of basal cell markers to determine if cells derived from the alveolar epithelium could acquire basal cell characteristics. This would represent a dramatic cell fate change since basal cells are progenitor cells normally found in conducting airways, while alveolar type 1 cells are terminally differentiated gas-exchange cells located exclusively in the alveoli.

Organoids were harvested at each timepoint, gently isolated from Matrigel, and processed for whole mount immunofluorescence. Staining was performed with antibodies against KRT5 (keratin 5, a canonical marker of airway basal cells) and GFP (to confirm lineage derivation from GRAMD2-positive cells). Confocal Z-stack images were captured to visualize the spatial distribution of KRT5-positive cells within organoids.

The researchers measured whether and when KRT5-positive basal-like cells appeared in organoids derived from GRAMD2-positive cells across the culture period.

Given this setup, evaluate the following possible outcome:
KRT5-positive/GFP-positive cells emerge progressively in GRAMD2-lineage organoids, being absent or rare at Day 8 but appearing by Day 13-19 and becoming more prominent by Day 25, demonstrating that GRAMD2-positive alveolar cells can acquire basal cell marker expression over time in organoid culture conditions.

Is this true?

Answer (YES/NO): NO